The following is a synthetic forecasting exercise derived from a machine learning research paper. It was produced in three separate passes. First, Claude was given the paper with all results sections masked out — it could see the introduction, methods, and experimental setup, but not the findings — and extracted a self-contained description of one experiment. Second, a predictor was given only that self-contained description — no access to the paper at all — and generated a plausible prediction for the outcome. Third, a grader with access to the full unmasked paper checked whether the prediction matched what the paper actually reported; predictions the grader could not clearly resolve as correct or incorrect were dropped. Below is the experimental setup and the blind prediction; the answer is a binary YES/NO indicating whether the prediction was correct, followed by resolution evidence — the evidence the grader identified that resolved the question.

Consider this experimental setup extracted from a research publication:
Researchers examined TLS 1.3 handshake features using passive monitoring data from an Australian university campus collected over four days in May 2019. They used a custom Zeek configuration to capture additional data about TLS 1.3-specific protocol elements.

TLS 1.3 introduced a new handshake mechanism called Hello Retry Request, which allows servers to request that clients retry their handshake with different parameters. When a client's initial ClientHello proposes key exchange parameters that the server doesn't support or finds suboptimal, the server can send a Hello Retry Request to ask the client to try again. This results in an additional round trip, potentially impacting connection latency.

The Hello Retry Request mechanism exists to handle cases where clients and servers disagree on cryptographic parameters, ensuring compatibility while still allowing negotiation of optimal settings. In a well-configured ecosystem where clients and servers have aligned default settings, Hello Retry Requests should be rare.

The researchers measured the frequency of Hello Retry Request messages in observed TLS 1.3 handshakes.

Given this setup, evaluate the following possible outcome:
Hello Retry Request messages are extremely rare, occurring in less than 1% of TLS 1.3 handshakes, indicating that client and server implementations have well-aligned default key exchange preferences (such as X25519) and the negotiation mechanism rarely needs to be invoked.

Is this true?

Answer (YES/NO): NO